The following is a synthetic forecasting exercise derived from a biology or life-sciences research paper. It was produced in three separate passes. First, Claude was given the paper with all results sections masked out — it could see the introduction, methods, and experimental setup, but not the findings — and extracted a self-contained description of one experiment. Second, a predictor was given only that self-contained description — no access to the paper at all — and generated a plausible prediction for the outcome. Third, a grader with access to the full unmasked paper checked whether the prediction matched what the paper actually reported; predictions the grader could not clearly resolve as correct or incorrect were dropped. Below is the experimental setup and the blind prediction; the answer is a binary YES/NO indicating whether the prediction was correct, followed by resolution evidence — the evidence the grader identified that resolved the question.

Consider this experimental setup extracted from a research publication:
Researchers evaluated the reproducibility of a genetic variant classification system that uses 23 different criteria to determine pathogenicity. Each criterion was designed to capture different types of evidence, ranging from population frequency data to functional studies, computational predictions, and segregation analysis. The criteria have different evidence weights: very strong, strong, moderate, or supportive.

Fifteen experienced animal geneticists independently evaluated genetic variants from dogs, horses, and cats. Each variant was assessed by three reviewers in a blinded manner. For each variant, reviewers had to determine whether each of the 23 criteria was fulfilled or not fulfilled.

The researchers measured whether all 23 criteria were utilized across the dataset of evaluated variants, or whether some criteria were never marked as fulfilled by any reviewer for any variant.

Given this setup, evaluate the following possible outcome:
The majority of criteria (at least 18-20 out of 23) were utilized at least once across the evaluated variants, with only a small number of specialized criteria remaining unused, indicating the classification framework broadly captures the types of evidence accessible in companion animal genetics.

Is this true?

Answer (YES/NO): YES